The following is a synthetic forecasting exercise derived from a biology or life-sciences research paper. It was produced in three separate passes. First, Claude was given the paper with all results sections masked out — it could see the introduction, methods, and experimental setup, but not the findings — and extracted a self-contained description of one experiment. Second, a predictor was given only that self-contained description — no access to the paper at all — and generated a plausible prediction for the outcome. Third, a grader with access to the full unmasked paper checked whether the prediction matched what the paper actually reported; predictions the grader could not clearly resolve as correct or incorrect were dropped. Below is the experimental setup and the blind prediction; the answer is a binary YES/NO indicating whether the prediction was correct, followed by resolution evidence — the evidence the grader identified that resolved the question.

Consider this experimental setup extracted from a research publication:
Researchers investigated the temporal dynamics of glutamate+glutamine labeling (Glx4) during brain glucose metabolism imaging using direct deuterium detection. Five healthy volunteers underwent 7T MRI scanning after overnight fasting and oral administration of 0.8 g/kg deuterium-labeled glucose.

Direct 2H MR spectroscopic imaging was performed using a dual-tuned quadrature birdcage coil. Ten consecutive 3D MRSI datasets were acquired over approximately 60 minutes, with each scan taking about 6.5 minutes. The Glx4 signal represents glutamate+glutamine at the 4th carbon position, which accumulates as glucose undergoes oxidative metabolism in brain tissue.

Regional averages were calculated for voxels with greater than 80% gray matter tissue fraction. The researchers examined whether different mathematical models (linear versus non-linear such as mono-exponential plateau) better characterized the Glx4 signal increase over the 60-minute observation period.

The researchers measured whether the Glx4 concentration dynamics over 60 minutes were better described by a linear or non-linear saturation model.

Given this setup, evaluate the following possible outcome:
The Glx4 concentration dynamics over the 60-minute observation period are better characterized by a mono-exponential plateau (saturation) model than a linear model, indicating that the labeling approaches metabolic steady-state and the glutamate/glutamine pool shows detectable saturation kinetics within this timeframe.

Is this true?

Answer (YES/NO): NO